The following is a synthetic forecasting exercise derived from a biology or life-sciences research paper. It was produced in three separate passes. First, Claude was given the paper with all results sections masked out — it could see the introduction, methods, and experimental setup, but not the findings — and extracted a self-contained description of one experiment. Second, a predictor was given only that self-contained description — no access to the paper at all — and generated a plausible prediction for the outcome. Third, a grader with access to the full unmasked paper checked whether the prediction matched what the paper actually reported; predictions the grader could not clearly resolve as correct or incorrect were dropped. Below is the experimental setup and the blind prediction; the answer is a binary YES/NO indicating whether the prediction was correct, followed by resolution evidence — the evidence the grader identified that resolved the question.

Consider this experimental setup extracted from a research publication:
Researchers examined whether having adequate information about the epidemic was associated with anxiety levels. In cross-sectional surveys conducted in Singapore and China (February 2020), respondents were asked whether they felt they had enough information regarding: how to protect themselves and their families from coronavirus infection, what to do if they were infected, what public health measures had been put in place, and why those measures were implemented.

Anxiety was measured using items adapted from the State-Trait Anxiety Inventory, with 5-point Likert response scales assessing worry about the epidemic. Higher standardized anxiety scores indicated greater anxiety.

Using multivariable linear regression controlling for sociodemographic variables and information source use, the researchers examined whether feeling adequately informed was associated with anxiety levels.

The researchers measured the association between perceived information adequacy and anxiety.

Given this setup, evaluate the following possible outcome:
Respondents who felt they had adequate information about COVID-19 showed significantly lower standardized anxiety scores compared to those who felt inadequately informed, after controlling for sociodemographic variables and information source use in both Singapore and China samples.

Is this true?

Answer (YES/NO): NO